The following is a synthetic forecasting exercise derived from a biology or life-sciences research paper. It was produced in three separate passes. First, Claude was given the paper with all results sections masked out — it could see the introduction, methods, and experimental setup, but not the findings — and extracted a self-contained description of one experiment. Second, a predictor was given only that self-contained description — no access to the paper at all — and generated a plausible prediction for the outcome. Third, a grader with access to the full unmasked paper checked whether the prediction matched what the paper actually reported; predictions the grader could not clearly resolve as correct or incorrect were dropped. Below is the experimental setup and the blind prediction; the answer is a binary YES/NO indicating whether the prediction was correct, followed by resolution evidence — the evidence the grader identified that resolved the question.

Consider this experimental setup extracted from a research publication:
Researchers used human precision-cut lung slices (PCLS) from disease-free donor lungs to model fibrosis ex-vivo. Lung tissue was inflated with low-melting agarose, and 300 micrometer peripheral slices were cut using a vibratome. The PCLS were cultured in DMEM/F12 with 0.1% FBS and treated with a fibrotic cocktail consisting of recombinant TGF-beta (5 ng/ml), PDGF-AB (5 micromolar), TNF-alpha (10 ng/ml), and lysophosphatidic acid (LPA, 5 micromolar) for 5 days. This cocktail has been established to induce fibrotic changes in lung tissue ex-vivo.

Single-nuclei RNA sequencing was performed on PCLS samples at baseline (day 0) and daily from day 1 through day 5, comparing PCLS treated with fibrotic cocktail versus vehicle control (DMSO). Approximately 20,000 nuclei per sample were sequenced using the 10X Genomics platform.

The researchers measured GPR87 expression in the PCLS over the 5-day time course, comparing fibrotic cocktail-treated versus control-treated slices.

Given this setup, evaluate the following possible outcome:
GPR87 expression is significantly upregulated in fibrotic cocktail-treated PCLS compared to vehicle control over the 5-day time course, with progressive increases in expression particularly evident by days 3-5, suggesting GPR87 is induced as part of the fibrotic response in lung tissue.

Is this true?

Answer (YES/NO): YES